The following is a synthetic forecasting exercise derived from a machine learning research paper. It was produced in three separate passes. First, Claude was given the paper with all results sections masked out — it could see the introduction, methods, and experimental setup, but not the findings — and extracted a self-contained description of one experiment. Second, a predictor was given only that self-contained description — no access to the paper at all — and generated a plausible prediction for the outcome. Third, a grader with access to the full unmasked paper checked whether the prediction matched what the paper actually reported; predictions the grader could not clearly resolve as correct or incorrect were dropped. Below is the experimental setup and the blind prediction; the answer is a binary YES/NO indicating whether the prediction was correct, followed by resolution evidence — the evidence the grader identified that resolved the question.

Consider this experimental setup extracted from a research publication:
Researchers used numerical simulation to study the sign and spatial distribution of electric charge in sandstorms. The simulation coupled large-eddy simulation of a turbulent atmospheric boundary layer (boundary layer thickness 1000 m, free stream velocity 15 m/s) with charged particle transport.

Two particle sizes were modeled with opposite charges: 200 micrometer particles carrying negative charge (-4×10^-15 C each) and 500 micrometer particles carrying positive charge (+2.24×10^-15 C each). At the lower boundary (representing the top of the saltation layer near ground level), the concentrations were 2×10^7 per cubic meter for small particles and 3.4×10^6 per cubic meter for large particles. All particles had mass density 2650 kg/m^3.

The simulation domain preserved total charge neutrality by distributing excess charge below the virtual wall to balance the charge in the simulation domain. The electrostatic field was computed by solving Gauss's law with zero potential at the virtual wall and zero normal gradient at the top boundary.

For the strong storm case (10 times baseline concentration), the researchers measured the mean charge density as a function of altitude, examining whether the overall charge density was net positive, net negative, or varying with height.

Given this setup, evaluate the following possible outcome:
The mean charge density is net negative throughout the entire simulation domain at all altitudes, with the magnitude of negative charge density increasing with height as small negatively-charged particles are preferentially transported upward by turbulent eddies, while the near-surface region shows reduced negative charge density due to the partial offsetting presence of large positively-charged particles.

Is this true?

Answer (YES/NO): NO